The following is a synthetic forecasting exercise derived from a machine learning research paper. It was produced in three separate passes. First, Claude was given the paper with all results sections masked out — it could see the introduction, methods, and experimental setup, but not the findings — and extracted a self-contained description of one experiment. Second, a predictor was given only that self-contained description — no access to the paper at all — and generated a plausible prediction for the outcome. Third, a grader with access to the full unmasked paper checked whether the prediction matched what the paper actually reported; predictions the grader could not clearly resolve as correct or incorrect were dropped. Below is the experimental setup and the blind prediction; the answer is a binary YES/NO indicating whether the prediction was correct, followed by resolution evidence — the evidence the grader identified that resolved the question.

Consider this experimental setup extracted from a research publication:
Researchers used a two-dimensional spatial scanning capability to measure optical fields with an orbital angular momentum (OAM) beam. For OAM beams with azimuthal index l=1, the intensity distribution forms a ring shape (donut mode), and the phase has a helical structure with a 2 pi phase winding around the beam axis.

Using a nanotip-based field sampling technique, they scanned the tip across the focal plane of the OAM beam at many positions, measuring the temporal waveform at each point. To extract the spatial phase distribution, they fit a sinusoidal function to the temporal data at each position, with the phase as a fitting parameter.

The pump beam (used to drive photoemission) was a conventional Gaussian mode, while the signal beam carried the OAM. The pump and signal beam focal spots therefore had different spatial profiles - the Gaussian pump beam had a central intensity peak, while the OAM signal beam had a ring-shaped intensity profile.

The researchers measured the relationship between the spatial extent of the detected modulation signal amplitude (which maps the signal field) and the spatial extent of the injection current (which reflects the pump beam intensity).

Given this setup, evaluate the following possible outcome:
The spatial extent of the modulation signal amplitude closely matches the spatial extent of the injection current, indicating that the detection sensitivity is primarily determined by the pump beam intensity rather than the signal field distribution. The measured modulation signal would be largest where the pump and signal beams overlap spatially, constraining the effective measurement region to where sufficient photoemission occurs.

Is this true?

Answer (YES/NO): NO